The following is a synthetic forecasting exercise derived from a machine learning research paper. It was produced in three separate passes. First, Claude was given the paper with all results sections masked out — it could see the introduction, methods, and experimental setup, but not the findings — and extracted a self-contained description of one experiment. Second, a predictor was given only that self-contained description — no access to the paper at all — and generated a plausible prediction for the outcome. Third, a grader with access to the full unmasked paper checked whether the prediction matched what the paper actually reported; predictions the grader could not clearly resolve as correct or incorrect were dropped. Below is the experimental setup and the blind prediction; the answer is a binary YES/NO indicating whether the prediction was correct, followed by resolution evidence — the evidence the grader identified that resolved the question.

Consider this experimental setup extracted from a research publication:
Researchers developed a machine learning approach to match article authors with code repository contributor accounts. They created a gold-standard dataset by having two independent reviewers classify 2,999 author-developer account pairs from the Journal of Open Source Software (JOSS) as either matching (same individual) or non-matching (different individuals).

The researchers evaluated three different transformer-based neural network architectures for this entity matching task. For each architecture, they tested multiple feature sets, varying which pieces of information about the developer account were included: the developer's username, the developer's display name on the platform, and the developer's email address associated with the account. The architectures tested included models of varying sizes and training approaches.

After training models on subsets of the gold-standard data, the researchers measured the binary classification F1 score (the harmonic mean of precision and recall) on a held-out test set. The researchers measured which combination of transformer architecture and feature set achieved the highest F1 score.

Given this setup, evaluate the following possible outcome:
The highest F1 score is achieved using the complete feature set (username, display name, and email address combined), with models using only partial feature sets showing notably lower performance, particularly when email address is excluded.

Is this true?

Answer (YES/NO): NO